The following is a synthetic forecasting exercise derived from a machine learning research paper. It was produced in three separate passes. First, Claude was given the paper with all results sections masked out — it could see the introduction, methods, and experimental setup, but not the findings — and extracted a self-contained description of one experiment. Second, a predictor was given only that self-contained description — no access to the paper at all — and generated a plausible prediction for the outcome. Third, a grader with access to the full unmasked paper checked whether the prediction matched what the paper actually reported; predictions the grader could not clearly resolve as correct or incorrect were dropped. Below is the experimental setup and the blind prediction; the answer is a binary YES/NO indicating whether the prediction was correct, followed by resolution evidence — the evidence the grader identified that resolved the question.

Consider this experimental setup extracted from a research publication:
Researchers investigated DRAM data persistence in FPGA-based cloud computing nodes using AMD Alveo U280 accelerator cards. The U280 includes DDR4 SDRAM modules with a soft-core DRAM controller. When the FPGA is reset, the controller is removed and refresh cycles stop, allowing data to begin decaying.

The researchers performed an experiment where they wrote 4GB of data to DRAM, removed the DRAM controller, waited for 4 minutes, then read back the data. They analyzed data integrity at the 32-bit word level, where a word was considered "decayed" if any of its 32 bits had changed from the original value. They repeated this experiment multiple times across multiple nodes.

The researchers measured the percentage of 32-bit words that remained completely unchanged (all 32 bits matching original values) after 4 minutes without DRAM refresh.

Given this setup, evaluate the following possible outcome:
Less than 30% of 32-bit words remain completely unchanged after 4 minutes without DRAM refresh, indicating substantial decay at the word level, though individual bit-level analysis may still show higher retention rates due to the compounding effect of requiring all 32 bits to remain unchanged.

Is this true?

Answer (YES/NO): NO